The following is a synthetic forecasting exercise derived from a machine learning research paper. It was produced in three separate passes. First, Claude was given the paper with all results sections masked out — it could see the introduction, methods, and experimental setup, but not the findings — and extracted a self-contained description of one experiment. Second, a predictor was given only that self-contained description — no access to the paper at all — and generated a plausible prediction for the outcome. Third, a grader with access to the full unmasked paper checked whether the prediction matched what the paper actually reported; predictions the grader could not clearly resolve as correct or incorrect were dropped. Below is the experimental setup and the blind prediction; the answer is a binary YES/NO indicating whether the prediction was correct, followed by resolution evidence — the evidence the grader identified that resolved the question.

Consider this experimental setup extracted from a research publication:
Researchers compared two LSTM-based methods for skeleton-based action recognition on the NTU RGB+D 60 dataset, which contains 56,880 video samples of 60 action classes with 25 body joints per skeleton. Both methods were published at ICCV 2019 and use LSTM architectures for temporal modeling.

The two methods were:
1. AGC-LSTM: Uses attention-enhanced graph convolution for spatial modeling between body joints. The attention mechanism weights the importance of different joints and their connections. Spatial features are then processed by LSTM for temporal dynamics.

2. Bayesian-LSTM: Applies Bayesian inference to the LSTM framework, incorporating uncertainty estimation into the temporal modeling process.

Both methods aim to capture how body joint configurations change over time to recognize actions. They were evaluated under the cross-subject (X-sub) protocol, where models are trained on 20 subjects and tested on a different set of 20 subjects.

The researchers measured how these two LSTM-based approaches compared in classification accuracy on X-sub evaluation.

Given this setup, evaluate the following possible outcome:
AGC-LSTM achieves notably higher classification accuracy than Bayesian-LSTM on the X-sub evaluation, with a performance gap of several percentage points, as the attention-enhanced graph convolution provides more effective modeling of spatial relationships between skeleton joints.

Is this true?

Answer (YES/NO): YES